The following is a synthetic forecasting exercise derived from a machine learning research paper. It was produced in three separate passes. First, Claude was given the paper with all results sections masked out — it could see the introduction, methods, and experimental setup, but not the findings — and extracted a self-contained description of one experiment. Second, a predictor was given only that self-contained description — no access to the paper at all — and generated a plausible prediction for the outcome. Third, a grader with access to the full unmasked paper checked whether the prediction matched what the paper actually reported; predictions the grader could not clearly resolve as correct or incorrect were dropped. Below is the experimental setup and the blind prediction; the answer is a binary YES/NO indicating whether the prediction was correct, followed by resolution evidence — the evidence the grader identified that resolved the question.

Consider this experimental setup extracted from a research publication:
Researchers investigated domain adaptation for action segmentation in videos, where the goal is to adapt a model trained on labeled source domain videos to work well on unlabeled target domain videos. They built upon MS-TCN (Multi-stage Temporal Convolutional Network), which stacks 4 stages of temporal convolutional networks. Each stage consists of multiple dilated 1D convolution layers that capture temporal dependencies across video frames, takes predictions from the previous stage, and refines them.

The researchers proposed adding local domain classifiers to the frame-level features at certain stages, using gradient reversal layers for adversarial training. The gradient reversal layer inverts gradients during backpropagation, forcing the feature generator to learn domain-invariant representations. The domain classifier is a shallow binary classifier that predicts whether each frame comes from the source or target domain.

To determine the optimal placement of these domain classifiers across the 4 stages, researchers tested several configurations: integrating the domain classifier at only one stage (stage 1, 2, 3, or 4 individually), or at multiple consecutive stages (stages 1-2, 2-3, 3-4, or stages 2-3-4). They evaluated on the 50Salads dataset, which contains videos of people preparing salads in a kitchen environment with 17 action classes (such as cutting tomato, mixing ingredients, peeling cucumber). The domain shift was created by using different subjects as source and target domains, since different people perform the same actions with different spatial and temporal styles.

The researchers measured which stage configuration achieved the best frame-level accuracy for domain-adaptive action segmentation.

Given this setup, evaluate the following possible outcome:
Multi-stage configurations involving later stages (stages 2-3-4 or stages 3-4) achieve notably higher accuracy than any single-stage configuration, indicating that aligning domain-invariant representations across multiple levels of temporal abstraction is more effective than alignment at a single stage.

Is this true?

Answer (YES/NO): NO